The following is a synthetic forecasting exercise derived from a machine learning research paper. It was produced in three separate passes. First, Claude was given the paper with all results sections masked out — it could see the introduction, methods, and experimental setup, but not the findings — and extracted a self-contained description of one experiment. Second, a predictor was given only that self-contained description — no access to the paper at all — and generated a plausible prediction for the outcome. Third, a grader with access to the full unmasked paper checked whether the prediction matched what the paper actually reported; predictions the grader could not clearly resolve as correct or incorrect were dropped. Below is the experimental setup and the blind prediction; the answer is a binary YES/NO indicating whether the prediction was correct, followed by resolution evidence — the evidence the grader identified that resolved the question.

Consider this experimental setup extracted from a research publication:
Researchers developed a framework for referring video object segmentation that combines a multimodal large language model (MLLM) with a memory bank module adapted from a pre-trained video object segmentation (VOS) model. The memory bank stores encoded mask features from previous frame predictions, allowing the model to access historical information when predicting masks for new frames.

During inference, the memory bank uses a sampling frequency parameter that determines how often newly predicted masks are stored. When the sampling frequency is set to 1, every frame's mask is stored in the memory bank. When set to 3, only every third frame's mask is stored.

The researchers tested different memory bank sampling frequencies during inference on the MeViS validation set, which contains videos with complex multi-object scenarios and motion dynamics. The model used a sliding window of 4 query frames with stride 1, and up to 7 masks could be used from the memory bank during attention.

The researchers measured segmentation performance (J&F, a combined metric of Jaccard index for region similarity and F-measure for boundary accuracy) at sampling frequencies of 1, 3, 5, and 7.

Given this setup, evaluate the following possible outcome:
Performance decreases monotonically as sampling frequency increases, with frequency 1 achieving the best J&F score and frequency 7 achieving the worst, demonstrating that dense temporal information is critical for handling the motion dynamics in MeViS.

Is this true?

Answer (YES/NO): NO